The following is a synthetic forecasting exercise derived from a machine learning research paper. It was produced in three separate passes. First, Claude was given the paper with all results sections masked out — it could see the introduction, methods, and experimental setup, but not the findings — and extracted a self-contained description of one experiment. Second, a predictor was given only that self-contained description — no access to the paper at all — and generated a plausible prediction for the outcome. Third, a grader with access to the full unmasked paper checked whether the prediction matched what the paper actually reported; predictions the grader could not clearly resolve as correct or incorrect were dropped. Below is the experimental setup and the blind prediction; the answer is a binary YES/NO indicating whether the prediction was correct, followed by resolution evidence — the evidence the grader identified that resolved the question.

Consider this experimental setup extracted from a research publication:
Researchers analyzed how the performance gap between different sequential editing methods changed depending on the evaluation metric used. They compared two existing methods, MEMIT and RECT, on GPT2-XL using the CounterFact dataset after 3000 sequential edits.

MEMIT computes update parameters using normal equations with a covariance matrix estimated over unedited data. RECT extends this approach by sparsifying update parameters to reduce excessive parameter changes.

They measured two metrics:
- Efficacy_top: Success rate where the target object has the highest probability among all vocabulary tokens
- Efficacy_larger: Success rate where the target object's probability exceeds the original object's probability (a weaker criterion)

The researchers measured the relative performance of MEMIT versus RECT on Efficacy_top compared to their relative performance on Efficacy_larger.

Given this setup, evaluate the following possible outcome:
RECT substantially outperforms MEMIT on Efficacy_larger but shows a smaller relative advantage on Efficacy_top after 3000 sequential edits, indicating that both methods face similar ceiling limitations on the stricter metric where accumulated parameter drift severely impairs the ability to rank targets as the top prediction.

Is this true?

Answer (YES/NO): NO